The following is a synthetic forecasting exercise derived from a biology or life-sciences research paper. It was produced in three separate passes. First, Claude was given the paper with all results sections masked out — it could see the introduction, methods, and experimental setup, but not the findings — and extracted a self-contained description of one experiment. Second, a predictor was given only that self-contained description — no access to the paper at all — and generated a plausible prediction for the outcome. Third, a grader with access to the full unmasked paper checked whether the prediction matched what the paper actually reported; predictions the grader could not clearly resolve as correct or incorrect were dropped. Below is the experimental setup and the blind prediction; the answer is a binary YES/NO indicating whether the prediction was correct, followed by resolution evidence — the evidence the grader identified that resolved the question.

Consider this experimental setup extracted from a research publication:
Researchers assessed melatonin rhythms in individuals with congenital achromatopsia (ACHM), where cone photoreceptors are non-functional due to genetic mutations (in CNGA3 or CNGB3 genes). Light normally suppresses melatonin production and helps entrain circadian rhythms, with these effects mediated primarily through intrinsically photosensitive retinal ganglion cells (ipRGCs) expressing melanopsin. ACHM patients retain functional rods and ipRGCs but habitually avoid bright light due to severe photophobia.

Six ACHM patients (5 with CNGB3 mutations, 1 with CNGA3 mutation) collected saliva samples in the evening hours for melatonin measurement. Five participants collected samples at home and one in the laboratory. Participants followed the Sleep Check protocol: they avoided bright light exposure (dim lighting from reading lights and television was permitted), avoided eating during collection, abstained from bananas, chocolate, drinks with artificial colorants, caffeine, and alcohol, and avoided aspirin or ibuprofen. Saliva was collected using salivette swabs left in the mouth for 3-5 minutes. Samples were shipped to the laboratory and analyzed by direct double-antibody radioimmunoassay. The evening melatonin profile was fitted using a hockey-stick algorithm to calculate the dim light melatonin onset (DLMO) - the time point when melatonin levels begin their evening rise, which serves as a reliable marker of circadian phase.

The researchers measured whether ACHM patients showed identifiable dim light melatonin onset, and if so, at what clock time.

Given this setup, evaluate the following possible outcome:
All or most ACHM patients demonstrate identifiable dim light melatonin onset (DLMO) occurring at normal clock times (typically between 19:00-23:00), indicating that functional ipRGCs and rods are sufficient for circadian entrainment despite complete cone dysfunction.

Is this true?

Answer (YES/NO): YES